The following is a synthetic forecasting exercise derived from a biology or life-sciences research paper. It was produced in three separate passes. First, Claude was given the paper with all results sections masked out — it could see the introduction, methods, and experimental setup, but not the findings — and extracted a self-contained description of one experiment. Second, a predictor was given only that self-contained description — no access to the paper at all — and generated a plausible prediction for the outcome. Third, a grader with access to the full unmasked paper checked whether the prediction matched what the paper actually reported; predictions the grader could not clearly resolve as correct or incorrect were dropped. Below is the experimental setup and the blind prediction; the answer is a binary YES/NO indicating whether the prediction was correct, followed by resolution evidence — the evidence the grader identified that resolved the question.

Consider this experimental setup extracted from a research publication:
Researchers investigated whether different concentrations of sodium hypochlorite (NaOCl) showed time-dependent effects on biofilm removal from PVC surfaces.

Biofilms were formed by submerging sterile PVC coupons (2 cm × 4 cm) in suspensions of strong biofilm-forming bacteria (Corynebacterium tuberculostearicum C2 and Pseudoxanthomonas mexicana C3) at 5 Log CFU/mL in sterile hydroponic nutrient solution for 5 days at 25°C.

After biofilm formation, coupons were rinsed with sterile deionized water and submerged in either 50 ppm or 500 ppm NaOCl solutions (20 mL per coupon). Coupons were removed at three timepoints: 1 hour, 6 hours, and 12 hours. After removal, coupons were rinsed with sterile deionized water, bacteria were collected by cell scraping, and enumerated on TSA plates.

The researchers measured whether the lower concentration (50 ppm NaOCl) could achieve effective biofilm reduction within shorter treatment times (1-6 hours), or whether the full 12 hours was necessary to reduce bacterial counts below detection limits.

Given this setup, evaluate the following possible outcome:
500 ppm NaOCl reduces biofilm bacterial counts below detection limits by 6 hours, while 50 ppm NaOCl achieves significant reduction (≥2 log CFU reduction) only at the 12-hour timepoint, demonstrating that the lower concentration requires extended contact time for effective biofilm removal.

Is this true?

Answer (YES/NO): NO